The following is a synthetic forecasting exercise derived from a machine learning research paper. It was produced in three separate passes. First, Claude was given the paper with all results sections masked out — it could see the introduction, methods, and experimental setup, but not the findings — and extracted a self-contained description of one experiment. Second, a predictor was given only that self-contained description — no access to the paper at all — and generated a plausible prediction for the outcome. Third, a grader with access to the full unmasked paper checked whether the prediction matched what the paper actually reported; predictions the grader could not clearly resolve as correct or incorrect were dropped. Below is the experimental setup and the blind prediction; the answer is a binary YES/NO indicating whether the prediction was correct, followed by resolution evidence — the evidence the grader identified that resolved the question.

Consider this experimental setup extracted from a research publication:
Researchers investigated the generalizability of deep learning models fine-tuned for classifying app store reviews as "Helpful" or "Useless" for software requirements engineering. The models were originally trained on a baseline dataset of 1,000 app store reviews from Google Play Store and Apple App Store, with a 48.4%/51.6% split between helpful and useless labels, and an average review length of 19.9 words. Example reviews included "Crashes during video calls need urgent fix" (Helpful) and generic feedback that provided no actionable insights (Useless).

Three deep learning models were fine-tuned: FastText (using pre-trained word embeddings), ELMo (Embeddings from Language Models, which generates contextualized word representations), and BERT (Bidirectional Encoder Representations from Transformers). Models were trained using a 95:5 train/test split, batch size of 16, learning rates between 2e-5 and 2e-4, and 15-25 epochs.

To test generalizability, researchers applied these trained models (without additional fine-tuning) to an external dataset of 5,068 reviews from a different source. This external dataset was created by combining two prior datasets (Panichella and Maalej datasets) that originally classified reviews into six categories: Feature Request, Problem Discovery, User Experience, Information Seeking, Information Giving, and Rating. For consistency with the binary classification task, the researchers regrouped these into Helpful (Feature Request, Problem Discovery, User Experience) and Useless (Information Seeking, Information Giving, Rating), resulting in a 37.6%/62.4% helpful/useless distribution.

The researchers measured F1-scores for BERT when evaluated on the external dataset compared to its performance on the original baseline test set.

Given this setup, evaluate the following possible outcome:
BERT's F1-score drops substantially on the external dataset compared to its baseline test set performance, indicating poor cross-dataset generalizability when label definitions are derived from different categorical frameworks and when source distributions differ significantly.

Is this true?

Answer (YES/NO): NO